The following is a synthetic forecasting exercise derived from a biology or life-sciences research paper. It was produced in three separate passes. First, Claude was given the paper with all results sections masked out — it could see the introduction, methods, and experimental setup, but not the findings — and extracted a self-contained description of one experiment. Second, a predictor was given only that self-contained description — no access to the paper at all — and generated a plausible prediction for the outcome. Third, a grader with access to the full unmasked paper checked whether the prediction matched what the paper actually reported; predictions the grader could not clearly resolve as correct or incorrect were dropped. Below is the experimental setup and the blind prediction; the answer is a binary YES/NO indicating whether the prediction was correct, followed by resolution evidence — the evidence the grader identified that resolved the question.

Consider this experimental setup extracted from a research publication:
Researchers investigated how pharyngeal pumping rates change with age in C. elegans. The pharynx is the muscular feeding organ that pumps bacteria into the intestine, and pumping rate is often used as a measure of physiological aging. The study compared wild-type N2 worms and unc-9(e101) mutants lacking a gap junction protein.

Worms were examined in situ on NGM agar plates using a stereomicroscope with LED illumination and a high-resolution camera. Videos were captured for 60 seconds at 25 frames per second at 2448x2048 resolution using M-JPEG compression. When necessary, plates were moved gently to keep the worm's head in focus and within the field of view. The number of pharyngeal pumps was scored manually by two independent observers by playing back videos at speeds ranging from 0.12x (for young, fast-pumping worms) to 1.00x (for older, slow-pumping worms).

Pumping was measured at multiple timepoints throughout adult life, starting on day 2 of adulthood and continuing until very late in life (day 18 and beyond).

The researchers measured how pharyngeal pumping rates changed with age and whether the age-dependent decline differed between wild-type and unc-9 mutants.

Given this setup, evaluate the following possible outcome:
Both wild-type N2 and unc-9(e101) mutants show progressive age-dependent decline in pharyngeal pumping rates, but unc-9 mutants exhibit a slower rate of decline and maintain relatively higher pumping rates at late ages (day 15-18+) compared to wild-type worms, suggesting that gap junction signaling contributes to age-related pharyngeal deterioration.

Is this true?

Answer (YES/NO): YES